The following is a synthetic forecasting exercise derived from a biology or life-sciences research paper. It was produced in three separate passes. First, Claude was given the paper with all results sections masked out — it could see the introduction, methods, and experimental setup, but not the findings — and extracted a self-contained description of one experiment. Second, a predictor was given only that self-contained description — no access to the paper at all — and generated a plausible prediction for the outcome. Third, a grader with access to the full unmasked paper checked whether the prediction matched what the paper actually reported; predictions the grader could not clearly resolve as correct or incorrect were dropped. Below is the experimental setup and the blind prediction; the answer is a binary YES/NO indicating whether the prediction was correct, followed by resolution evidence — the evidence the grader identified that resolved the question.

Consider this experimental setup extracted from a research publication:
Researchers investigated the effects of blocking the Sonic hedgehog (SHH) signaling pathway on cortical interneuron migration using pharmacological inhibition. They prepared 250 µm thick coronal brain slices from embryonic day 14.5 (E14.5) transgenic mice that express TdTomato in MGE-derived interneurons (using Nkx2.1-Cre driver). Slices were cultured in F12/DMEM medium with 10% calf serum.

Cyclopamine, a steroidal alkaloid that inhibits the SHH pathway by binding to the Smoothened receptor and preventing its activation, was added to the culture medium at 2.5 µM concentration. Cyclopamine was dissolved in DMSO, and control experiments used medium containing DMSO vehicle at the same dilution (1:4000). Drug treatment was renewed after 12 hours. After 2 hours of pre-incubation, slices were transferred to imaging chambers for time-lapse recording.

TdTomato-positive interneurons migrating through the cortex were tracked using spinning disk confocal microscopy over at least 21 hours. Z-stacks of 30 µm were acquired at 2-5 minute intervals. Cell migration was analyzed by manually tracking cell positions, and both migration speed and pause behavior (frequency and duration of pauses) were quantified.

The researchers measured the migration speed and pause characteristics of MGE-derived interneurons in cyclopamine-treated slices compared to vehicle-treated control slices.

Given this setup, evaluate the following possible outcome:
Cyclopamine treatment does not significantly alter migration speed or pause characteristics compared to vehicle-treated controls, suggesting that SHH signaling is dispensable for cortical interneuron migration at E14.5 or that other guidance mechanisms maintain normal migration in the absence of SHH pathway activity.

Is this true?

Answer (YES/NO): NO